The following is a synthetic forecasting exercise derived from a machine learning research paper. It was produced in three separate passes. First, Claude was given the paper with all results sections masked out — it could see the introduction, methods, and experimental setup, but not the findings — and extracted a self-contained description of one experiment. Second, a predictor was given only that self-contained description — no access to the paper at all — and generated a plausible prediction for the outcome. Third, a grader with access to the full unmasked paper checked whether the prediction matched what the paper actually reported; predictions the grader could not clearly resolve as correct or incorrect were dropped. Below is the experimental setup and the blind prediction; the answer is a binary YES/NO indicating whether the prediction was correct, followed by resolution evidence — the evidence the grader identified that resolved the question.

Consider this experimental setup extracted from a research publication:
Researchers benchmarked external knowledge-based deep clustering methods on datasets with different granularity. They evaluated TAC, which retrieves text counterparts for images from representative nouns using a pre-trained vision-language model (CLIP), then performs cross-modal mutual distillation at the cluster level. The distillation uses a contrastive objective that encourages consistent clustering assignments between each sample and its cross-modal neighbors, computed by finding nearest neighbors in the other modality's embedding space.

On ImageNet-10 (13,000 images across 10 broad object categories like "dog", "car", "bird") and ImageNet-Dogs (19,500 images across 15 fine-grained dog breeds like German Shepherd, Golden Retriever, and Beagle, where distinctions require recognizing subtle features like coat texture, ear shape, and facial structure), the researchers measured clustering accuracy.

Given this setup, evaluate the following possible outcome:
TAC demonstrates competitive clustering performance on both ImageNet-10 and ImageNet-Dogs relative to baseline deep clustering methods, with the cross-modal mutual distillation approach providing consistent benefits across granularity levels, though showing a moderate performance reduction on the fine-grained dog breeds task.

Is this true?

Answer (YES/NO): YES